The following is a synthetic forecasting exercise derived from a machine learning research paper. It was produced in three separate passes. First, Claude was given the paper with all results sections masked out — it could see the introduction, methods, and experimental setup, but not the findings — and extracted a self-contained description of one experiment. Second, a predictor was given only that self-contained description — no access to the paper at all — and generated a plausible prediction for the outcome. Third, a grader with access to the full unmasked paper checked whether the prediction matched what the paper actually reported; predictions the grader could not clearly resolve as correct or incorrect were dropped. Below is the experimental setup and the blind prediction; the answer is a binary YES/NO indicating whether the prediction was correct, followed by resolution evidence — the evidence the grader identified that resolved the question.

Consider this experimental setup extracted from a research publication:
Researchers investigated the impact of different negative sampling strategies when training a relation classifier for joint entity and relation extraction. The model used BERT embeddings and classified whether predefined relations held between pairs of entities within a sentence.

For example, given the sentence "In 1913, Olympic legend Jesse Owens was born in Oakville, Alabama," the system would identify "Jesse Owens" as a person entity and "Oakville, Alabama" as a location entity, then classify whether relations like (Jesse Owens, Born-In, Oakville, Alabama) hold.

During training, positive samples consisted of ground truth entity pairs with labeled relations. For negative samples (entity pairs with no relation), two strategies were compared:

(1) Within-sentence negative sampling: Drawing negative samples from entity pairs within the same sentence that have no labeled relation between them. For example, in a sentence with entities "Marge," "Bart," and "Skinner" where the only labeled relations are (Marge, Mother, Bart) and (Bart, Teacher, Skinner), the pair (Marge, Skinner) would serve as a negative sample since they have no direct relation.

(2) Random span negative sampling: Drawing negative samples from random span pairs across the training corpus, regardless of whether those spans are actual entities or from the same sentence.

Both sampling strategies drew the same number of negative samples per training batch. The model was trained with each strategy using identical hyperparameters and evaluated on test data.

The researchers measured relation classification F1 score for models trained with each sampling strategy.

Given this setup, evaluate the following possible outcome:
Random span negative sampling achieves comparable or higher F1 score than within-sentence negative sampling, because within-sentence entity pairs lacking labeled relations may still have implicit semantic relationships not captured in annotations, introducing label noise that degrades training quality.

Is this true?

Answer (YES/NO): NO